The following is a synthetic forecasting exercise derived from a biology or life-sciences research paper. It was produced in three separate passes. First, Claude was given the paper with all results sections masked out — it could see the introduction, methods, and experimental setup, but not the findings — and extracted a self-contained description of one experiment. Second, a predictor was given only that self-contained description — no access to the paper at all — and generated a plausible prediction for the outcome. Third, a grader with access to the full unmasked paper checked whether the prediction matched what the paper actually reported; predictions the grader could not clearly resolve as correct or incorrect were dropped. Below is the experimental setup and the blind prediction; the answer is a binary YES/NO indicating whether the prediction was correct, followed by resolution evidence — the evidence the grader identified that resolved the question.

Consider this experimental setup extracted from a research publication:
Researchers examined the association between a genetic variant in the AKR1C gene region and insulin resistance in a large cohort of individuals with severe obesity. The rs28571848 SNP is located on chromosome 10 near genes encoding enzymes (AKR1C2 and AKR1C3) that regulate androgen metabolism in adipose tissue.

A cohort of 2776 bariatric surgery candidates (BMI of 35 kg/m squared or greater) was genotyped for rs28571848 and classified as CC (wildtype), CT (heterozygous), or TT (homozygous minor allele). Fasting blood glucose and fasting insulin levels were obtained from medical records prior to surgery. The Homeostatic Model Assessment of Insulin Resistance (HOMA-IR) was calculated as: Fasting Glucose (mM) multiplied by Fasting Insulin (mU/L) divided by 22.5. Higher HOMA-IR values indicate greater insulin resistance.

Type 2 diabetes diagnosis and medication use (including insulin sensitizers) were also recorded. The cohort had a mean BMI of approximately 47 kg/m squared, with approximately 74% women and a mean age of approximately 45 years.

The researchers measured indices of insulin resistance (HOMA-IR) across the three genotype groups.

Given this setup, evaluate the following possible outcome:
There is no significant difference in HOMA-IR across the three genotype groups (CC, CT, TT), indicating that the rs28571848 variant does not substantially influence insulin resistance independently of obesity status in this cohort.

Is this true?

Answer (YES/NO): NO